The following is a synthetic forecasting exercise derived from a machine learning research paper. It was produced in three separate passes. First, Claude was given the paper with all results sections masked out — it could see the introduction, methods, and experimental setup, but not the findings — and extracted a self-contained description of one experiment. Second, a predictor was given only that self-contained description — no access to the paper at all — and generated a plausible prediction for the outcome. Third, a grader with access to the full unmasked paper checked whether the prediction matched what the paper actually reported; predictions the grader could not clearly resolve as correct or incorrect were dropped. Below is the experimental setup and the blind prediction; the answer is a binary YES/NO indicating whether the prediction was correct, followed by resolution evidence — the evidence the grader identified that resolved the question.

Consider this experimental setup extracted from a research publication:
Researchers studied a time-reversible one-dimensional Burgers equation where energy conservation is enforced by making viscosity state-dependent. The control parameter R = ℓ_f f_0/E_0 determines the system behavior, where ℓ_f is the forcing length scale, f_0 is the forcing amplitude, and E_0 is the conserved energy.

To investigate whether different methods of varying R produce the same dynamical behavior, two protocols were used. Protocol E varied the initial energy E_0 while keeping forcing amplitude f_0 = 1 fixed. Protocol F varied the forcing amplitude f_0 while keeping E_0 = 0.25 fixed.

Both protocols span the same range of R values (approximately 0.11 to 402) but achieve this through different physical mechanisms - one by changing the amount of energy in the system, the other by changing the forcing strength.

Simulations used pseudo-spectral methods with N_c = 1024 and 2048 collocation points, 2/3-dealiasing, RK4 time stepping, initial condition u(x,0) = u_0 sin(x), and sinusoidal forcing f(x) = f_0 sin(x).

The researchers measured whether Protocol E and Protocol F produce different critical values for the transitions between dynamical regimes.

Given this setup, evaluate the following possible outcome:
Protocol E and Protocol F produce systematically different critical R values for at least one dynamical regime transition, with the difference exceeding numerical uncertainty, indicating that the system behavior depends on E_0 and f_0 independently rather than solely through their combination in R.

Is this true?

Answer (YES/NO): NO